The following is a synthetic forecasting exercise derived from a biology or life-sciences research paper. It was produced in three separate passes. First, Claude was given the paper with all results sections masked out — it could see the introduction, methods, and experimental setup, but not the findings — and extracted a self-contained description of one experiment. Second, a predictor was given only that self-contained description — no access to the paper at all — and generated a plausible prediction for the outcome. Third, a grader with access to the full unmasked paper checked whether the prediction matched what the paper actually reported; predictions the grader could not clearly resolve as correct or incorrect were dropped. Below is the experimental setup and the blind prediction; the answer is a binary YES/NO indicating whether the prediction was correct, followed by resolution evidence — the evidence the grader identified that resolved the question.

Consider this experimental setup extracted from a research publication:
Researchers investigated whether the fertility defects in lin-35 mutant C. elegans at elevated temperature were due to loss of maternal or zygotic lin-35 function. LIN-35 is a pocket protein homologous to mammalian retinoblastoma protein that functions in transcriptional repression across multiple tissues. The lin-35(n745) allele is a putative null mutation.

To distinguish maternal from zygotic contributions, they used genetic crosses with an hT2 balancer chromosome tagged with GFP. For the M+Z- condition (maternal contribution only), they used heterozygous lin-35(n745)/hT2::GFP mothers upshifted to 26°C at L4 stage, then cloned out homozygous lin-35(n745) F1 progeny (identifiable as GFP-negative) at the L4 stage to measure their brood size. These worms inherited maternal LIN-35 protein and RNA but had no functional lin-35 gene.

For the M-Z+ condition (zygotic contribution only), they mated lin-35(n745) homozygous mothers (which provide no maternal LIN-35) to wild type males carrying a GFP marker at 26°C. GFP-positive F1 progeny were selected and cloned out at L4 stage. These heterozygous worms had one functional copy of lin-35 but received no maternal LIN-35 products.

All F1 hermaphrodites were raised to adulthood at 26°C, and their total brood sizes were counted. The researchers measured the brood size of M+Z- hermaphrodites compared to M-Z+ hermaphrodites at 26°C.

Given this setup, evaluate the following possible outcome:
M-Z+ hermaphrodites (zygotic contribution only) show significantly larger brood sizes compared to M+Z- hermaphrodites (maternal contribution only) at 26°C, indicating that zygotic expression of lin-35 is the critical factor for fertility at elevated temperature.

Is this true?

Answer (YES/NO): YES